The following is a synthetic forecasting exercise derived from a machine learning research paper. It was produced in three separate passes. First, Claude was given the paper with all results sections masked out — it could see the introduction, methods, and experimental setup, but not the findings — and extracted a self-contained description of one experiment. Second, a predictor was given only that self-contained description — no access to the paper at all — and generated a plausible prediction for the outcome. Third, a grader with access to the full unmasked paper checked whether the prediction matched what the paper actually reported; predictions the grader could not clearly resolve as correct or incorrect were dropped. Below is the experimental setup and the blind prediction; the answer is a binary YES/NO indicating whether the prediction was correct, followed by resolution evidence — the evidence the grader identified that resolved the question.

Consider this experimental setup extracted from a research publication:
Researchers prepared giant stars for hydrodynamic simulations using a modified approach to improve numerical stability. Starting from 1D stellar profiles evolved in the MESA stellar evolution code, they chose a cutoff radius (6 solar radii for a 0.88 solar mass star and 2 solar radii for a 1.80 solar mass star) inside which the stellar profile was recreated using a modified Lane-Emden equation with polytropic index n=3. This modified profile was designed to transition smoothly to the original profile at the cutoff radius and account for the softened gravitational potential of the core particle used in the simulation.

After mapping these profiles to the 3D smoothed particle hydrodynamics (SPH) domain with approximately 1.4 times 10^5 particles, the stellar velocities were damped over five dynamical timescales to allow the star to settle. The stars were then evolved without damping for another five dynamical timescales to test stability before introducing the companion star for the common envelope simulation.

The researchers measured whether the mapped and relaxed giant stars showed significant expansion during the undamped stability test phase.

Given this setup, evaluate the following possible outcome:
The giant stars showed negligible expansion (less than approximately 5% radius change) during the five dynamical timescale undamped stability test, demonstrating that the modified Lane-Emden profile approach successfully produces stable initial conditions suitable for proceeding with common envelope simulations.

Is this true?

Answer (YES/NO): YES